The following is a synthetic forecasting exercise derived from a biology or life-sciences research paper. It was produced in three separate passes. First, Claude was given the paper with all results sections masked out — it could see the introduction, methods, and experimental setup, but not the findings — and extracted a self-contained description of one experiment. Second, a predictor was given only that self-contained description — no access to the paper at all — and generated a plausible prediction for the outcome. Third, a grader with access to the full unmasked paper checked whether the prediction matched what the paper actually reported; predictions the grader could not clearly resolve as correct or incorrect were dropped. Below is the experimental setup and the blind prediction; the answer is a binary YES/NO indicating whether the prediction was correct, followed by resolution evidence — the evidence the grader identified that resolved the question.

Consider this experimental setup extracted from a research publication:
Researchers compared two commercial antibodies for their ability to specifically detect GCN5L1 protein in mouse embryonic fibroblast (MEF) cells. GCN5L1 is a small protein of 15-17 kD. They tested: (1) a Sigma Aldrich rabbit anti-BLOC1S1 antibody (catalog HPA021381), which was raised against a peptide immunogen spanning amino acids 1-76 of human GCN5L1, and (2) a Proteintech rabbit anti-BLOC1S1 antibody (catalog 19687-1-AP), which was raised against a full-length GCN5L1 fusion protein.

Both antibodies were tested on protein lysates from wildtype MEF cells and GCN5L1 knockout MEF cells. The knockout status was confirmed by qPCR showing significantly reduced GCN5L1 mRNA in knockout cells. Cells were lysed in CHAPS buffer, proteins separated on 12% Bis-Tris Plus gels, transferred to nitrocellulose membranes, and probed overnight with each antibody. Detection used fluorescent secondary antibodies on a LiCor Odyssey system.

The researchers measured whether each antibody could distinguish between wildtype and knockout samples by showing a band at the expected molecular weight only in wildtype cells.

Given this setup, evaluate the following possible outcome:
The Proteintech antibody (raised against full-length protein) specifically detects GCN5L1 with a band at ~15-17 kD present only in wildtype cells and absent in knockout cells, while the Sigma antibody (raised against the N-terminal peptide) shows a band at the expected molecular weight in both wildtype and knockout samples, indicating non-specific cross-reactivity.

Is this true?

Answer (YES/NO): NO